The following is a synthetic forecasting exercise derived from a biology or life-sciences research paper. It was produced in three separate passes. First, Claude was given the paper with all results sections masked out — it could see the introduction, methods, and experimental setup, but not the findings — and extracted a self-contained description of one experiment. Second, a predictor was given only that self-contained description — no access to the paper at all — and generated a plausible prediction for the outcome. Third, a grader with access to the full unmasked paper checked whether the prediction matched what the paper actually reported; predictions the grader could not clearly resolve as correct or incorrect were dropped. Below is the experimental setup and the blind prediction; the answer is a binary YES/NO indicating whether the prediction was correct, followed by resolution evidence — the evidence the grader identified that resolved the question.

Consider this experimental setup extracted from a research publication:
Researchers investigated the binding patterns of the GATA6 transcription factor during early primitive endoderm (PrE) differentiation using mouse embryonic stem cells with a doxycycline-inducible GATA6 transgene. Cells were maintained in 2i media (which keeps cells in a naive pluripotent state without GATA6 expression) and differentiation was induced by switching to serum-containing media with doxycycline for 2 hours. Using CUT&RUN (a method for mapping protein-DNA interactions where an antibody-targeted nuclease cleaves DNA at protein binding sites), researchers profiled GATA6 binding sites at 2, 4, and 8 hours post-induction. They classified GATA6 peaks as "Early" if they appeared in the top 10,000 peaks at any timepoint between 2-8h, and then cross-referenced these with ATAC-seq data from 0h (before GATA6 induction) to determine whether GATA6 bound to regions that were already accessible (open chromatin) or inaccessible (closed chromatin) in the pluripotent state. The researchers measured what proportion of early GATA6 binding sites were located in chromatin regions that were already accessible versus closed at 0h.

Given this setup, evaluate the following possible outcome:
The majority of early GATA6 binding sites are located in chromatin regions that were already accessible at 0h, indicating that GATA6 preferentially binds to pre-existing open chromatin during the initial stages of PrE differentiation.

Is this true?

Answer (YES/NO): NO